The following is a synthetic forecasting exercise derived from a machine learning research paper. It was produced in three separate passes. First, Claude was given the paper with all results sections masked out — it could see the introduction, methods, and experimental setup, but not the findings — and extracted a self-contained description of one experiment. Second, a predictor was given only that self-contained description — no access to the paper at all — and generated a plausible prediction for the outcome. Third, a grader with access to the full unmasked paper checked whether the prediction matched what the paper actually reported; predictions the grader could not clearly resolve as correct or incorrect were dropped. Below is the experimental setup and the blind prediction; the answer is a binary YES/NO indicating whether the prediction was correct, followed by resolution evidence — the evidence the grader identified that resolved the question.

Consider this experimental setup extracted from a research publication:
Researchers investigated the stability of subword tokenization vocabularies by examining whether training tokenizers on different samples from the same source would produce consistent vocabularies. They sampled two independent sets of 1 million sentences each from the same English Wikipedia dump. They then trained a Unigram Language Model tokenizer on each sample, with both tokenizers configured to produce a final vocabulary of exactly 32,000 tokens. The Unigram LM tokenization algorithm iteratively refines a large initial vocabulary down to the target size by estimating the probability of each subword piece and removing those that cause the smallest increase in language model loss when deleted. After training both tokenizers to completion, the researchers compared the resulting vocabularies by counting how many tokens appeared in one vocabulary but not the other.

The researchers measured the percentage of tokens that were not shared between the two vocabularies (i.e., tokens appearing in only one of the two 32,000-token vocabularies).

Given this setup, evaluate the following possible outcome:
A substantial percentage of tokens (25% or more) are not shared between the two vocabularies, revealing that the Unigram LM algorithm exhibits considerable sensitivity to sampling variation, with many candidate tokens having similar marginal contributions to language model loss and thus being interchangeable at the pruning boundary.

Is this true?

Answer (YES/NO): YES